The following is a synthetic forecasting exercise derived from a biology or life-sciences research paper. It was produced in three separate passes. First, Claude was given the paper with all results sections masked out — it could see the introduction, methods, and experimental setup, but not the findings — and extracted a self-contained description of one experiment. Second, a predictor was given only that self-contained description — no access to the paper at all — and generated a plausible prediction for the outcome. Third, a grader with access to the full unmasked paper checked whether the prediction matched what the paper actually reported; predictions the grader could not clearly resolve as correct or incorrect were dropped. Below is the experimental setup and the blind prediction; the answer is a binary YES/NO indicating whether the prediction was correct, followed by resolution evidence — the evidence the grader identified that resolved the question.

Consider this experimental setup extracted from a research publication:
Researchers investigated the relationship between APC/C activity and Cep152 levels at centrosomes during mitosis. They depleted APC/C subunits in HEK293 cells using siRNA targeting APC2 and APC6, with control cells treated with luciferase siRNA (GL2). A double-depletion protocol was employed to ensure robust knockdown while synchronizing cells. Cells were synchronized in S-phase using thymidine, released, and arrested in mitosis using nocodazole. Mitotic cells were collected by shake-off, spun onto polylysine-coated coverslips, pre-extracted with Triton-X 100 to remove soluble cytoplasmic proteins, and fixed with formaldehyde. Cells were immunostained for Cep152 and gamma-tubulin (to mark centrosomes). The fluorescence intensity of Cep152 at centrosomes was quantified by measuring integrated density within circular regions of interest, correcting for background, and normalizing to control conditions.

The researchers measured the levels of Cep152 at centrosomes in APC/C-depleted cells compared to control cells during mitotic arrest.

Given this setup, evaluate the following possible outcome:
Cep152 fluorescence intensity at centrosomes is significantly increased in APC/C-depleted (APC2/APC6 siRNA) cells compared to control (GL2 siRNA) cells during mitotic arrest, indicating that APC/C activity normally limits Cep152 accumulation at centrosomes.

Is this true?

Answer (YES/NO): YES